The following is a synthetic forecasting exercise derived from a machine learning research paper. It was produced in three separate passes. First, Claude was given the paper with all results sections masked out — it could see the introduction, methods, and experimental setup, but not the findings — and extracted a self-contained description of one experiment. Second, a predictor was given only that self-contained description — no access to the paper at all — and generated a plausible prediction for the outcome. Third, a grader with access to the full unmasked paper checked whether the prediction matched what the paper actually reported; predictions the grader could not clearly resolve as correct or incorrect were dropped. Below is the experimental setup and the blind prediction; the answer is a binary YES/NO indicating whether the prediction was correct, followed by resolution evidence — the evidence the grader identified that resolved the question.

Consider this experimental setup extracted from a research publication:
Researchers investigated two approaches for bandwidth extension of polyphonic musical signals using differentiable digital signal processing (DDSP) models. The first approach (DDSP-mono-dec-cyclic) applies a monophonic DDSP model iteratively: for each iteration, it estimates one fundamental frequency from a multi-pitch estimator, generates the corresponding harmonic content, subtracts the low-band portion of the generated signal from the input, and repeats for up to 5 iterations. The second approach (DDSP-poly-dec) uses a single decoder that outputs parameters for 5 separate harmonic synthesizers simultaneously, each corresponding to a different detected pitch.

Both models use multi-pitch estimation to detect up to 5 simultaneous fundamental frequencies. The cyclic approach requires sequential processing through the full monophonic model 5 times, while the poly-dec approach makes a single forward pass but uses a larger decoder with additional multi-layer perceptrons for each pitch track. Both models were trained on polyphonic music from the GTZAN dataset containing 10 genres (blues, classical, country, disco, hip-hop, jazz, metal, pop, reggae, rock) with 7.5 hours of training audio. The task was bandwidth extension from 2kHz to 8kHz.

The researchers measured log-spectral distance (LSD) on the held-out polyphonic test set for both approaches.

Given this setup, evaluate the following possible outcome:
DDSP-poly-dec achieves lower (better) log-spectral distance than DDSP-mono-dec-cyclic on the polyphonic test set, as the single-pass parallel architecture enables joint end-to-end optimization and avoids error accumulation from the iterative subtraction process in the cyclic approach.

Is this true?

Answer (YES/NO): YES